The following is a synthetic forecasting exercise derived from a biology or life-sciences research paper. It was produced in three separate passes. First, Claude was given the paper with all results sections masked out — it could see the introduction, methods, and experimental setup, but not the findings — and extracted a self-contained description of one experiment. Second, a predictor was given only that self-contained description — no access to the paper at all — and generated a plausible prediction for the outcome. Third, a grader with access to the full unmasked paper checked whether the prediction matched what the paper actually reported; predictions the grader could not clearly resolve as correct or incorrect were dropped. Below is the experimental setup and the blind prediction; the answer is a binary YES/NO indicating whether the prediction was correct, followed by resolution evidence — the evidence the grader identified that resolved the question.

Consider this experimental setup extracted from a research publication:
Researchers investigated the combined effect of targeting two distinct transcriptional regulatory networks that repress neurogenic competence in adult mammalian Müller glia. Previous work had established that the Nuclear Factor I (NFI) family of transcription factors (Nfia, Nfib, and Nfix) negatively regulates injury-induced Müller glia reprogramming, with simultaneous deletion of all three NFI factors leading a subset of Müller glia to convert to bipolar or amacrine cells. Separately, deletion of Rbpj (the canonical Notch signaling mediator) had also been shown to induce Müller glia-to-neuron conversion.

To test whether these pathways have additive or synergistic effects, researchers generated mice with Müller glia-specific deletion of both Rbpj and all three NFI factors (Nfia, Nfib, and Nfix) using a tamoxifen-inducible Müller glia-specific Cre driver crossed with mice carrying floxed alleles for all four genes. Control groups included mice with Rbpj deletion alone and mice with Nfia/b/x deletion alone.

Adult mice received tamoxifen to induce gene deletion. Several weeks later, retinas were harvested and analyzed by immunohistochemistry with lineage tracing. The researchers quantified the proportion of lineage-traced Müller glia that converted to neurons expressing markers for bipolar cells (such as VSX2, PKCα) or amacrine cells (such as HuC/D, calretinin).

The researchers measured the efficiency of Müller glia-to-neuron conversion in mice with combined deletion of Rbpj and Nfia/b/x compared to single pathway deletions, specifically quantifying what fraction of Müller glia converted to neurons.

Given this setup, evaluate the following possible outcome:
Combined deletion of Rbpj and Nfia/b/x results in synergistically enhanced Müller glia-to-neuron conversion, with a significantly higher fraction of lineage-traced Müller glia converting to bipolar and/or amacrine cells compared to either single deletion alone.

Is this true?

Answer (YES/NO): YES